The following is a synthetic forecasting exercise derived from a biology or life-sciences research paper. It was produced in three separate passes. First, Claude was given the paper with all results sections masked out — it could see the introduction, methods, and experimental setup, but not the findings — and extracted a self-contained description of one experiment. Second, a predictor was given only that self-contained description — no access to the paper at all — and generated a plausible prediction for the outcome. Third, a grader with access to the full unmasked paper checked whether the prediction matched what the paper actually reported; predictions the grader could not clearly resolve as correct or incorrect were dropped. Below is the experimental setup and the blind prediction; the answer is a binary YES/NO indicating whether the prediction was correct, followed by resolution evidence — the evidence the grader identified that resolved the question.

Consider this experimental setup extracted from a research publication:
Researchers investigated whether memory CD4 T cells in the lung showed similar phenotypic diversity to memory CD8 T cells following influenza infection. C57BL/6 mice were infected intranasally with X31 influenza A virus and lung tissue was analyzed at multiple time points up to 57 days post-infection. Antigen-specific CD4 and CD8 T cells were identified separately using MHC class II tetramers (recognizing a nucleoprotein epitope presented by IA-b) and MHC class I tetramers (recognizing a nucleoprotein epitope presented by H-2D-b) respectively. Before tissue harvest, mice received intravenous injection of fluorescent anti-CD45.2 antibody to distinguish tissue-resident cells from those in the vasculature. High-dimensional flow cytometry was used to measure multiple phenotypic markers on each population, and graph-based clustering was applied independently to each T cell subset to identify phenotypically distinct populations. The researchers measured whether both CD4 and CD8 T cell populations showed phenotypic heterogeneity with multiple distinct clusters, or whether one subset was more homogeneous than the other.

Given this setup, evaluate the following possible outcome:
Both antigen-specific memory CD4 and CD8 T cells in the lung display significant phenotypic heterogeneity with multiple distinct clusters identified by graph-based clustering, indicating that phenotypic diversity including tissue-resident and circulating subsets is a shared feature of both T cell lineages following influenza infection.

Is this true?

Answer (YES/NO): YES